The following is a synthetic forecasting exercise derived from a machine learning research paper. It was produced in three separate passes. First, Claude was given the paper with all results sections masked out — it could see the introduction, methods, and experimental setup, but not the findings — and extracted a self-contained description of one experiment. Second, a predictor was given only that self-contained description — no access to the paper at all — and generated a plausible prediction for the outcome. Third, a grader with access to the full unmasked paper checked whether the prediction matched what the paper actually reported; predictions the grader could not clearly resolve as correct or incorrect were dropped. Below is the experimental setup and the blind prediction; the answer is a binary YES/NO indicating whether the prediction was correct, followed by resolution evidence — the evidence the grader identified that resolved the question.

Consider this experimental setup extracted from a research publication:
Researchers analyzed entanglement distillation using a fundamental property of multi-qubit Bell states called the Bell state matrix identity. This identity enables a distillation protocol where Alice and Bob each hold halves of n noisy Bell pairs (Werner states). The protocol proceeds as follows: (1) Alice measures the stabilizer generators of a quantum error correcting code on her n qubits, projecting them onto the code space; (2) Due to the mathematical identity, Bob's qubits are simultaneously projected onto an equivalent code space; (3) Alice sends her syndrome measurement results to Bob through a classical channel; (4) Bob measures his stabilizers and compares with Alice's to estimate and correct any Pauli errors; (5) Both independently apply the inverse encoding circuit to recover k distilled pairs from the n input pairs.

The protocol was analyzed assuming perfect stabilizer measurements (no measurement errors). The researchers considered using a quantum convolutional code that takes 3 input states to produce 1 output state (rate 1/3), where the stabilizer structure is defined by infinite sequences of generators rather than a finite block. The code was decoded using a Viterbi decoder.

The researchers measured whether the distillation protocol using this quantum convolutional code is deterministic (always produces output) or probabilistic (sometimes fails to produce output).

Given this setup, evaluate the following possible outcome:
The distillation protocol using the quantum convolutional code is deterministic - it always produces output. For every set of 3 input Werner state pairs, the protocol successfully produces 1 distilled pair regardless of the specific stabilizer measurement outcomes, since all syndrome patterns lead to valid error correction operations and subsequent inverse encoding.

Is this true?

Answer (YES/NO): YES